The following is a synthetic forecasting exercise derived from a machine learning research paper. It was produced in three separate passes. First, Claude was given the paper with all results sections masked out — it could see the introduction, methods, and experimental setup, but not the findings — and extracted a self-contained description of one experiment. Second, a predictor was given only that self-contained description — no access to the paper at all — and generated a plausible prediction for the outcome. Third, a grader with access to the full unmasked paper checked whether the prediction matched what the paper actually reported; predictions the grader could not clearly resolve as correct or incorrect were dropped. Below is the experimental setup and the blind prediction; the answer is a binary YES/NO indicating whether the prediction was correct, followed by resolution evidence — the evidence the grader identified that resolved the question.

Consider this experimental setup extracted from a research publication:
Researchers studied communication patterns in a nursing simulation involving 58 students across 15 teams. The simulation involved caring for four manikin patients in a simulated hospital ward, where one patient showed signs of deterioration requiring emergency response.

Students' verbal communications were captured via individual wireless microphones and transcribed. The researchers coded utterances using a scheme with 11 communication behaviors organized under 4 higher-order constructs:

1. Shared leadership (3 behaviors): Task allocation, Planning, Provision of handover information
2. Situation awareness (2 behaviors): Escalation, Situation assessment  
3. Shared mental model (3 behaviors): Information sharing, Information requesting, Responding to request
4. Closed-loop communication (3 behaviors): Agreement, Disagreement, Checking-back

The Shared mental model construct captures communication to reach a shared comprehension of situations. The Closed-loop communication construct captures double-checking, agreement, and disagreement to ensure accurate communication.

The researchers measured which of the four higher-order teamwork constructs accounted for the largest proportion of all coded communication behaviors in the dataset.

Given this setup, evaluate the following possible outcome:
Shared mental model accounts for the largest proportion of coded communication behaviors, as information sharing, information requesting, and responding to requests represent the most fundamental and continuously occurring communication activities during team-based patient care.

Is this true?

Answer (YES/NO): YES